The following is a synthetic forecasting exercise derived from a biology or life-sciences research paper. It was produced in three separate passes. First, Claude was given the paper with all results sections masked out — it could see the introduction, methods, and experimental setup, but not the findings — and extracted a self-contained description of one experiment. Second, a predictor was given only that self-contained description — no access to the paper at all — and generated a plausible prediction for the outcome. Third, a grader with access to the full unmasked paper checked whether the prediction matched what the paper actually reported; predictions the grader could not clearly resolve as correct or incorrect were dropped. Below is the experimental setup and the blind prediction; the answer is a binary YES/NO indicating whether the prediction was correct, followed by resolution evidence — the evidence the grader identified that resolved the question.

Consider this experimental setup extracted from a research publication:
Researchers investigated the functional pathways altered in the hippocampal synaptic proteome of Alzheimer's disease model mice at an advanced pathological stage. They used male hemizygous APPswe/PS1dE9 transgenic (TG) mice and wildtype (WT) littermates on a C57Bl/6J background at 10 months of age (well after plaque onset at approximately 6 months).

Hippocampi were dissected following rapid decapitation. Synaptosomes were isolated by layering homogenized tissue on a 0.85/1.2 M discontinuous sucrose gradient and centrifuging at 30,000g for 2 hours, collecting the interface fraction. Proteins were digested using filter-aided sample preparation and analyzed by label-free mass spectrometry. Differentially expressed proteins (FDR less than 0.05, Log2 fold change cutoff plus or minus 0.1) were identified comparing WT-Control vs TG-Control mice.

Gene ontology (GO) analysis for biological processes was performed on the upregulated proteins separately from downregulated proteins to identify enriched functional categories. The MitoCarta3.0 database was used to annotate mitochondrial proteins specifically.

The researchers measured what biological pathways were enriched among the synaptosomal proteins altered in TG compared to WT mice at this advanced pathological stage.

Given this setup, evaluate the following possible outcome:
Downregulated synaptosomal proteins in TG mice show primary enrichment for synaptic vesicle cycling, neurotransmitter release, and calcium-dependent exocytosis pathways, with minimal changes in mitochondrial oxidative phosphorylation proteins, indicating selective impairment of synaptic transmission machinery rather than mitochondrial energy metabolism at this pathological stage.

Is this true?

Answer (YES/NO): YES